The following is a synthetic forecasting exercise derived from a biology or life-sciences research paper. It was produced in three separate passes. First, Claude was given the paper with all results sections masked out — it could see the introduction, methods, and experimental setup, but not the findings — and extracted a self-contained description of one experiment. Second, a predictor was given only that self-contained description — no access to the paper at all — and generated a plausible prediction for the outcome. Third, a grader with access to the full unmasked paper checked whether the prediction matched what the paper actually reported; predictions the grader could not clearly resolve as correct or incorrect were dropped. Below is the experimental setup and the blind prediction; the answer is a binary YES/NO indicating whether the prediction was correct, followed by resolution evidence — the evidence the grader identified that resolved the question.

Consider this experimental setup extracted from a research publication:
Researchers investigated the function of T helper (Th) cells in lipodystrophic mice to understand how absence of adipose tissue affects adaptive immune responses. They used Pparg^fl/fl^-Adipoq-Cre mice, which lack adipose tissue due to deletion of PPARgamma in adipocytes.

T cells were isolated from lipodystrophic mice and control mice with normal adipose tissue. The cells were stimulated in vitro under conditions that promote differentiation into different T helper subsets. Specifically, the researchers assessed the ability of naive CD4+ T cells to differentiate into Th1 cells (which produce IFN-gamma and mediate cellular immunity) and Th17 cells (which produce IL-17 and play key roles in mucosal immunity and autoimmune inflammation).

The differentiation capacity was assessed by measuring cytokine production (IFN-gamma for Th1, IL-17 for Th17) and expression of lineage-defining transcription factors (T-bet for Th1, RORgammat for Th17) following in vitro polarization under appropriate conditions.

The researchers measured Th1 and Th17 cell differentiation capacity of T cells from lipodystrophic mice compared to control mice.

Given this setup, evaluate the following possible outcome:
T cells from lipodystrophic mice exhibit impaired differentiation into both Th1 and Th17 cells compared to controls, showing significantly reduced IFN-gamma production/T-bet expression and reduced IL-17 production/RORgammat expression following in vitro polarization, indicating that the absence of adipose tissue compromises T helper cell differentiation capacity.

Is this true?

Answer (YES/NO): NO